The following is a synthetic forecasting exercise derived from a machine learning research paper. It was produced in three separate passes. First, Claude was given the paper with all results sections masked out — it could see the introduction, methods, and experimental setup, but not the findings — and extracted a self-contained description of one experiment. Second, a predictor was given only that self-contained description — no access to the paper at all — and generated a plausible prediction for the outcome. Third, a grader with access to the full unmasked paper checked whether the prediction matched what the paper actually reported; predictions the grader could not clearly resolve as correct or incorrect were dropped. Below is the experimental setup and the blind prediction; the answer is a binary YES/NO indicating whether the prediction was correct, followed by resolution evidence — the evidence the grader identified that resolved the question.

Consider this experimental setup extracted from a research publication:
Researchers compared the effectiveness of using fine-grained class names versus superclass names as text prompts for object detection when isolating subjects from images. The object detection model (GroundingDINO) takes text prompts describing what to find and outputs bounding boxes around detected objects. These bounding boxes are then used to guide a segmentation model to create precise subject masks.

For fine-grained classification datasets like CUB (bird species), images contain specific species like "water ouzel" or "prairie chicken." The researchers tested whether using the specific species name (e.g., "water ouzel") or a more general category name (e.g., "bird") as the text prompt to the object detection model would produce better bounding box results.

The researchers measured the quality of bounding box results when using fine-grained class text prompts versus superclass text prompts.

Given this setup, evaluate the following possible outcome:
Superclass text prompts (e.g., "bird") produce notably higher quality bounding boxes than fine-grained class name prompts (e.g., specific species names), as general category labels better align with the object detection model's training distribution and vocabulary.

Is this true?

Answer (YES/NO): YES